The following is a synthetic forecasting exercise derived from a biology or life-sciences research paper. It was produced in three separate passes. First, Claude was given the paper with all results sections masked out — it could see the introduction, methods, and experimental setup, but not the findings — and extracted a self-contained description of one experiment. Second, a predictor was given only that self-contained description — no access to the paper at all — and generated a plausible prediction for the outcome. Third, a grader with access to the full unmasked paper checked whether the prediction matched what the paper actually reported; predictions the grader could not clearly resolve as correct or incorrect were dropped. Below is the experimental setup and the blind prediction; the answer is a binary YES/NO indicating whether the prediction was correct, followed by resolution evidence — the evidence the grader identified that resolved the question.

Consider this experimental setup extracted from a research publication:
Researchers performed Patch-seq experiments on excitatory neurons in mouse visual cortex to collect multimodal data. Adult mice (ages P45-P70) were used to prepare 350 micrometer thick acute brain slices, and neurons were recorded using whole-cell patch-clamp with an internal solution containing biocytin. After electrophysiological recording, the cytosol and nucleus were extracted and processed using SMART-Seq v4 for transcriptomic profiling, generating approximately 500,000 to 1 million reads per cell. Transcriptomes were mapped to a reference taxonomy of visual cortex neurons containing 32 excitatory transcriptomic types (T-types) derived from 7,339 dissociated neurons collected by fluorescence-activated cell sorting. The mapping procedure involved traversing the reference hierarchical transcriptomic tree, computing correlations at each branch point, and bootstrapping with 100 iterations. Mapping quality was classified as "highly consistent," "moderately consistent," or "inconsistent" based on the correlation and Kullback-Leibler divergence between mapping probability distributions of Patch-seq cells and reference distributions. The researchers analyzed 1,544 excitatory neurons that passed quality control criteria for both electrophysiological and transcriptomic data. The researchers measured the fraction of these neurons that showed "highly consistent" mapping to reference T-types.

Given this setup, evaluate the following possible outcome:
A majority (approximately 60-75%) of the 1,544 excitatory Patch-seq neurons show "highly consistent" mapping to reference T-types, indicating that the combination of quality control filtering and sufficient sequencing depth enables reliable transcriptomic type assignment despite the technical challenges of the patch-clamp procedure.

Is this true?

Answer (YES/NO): NO